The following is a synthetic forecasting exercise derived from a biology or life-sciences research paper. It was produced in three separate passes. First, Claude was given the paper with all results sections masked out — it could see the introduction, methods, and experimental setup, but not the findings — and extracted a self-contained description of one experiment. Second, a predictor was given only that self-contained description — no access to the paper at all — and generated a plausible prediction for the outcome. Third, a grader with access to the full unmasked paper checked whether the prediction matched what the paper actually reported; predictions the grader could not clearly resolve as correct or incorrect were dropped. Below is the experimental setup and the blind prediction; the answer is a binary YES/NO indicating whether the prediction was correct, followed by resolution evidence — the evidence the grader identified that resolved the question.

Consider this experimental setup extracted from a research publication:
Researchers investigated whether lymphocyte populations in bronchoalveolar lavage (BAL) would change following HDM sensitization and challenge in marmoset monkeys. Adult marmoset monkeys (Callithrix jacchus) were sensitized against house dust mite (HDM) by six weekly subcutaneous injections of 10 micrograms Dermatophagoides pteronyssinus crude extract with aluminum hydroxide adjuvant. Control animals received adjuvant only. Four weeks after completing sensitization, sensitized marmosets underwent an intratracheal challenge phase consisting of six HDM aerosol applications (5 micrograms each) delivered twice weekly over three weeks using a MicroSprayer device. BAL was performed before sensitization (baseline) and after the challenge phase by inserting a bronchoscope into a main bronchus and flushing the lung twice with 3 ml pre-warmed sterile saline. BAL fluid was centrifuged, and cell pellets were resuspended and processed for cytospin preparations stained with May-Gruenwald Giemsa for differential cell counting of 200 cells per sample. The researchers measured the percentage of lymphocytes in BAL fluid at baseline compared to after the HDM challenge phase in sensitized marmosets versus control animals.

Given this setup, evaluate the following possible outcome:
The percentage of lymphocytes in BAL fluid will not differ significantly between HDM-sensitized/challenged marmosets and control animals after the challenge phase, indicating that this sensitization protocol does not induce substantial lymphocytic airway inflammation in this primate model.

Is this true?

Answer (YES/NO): NO